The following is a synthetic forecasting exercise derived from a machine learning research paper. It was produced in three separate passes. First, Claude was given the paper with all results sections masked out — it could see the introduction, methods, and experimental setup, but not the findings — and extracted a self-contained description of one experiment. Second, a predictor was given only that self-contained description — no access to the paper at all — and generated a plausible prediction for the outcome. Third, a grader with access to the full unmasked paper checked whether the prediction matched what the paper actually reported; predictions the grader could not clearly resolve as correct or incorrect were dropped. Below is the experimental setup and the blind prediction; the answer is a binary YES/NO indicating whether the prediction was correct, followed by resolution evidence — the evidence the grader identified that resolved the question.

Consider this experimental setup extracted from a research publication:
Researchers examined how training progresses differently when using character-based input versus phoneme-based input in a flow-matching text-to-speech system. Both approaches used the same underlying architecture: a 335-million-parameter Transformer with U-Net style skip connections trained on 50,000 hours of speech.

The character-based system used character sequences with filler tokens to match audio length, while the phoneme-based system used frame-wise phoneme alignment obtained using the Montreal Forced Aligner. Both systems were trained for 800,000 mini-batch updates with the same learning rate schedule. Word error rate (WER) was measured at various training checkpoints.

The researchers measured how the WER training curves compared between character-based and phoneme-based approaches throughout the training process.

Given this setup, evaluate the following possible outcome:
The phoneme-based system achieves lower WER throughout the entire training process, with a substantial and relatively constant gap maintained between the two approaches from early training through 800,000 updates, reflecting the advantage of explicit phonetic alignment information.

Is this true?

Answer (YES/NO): NO